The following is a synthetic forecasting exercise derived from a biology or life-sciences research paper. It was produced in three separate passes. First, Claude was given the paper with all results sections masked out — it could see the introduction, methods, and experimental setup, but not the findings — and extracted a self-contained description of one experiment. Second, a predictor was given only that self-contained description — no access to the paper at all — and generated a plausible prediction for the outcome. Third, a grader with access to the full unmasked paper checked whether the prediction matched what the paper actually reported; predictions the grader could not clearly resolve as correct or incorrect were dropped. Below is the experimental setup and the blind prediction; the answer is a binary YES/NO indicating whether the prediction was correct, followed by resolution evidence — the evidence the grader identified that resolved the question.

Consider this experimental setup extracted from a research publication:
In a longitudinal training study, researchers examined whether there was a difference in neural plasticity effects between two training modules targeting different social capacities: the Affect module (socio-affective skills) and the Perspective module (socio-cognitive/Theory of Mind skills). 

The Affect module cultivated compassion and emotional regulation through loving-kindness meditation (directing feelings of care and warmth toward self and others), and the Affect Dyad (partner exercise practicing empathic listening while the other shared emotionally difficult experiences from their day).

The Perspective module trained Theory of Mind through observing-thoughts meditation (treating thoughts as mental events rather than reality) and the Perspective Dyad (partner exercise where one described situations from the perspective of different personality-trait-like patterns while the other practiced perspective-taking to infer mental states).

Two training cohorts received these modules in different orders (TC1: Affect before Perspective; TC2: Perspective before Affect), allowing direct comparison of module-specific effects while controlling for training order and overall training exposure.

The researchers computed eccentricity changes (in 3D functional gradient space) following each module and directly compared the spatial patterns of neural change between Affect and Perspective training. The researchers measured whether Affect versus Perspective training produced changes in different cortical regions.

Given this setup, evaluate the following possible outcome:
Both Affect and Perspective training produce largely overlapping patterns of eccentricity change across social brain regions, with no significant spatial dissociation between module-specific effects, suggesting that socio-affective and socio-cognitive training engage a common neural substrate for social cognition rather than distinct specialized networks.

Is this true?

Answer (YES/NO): NO